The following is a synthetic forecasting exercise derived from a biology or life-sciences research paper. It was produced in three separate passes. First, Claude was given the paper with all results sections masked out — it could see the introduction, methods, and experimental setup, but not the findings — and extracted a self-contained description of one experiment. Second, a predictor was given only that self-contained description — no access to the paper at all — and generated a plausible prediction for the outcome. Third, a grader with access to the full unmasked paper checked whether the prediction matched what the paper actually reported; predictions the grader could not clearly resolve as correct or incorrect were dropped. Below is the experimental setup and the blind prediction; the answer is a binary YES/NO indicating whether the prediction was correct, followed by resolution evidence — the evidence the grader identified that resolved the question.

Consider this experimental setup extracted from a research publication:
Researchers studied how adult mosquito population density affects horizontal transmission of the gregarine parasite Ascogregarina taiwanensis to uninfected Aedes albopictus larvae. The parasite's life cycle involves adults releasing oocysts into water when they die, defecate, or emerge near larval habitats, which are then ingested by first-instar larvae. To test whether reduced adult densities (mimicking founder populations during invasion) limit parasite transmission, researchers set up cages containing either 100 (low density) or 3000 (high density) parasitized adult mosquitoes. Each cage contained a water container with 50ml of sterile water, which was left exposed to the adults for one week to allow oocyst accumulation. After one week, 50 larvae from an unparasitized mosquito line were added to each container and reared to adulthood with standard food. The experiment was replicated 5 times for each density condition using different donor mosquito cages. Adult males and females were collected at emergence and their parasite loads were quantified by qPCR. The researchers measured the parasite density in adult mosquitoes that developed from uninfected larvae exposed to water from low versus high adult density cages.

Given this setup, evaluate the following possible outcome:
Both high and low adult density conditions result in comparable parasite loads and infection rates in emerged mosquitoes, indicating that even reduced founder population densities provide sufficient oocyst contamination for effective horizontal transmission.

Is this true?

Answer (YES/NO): NO